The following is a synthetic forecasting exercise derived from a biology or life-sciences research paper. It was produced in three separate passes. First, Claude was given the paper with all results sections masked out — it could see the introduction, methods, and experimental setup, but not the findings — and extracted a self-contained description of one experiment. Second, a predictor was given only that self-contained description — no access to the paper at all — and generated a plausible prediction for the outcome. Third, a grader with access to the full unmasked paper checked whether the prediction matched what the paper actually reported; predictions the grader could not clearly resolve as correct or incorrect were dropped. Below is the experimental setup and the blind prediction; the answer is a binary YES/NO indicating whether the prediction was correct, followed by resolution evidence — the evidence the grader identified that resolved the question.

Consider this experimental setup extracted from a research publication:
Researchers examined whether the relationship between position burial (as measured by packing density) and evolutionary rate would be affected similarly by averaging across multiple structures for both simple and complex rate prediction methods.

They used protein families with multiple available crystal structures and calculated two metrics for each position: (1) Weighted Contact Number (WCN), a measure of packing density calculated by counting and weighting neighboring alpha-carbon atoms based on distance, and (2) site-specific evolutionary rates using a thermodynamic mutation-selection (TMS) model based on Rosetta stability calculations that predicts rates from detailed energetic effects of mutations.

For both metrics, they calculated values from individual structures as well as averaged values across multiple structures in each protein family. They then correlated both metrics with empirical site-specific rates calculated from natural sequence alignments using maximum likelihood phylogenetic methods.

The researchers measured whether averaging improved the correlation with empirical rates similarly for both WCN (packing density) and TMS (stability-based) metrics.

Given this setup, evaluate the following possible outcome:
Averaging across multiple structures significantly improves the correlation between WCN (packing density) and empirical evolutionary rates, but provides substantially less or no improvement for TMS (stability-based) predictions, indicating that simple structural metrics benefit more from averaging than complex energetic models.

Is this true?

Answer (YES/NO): NO